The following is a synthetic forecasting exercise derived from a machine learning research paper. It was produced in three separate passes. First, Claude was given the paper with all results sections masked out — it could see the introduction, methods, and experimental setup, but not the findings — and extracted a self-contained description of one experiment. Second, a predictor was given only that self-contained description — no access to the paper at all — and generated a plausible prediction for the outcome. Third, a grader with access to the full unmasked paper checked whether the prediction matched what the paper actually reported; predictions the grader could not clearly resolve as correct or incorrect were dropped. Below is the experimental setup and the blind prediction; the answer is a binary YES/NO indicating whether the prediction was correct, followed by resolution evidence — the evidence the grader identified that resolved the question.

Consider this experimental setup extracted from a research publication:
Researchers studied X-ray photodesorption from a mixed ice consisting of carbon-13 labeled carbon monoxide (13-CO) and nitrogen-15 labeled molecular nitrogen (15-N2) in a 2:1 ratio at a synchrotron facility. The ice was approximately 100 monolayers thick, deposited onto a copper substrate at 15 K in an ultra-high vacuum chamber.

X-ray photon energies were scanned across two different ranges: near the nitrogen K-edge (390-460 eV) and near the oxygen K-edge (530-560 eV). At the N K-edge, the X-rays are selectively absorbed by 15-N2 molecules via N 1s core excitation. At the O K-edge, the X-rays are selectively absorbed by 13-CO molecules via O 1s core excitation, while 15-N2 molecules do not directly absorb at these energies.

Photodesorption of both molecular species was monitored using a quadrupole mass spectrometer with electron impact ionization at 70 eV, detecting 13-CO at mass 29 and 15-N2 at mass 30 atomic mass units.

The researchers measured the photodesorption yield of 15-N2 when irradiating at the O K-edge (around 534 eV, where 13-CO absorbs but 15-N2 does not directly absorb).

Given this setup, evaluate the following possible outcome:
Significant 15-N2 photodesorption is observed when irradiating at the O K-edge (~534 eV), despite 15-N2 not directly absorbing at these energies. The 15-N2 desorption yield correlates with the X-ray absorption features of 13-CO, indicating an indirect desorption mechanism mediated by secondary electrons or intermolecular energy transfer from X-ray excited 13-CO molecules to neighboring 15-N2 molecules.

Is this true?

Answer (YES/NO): YES